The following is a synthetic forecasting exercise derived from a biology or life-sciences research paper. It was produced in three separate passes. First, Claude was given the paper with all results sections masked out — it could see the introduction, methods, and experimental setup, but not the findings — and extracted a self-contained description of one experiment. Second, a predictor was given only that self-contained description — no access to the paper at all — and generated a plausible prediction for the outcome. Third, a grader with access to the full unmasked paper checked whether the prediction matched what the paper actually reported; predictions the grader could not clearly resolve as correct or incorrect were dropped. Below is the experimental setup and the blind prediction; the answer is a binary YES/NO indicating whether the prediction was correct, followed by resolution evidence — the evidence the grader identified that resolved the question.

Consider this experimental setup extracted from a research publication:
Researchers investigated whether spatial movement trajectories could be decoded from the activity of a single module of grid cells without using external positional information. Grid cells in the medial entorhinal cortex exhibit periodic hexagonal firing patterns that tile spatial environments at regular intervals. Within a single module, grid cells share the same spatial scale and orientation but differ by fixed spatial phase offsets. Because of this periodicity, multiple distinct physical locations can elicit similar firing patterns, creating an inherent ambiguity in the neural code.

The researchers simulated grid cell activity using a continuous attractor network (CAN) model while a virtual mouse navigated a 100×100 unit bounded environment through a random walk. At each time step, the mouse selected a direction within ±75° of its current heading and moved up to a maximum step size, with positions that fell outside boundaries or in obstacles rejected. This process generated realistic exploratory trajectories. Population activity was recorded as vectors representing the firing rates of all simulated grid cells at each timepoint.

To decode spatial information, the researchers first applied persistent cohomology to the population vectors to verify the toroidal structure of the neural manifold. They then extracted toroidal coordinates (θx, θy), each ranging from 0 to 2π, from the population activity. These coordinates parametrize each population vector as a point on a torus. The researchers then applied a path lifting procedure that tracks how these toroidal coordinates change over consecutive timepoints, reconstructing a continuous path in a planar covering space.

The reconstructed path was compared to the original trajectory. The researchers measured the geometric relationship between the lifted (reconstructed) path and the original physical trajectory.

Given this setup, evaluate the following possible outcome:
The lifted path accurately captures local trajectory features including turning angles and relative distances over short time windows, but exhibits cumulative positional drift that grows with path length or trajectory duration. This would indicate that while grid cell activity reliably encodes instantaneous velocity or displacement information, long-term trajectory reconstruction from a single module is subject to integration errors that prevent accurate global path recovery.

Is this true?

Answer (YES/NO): NO